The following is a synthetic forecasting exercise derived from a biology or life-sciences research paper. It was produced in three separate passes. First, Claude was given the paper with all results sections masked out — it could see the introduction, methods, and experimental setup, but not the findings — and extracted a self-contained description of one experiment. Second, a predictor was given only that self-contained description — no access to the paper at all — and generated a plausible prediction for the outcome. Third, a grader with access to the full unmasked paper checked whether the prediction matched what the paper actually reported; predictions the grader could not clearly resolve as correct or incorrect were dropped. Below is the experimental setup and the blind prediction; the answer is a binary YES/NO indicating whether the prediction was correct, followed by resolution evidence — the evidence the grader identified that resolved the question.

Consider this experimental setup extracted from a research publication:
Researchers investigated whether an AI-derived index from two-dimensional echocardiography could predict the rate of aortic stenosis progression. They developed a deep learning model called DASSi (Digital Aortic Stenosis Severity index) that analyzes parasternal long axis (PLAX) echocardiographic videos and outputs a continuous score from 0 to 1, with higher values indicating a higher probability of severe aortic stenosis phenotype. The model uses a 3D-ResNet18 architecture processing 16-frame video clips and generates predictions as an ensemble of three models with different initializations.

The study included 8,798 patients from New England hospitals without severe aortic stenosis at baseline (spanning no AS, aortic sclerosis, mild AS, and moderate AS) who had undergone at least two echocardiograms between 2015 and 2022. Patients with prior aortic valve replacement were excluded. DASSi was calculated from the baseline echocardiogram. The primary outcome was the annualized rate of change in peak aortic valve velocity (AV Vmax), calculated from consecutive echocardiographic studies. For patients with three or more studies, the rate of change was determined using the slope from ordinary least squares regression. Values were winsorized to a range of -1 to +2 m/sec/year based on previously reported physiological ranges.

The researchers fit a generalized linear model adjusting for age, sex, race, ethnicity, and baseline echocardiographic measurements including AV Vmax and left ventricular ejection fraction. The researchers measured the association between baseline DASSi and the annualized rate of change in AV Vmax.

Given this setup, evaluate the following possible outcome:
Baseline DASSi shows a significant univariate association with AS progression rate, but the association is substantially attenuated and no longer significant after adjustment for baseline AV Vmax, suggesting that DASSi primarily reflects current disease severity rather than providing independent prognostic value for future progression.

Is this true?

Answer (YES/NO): NO